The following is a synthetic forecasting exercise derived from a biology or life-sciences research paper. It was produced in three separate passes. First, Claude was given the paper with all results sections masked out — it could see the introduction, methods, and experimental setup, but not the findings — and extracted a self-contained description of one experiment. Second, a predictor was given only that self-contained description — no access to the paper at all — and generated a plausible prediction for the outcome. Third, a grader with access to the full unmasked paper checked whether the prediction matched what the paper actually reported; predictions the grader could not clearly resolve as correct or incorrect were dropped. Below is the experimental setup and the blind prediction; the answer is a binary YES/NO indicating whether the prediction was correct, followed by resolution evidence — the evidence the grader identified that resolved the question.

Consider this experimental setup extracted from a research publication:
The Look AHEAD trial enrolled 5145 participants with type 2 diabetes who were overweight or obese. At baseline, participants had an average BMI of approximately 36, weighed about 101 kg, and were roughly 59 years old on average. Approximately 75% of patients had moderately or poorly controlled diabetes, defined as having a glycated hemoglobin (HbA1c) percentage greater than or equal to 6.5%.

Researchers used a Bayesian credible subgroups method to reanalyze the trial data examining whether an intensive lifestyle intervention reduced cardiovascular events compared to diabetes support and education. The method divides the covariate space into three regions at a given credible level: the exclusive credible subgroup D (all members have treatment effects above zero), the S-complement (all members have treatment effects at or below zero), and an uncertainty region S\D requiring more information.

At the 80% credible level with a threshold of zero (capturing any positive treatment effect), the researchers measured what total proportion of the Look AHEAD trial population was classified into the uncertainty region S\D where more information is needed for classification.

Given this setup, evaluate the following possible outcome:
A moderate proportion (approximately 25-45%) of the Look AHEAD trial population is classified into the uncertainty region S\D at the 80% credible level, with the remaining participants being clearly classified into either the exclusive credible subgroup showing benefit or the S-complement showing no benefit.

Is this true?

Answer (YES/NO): NO